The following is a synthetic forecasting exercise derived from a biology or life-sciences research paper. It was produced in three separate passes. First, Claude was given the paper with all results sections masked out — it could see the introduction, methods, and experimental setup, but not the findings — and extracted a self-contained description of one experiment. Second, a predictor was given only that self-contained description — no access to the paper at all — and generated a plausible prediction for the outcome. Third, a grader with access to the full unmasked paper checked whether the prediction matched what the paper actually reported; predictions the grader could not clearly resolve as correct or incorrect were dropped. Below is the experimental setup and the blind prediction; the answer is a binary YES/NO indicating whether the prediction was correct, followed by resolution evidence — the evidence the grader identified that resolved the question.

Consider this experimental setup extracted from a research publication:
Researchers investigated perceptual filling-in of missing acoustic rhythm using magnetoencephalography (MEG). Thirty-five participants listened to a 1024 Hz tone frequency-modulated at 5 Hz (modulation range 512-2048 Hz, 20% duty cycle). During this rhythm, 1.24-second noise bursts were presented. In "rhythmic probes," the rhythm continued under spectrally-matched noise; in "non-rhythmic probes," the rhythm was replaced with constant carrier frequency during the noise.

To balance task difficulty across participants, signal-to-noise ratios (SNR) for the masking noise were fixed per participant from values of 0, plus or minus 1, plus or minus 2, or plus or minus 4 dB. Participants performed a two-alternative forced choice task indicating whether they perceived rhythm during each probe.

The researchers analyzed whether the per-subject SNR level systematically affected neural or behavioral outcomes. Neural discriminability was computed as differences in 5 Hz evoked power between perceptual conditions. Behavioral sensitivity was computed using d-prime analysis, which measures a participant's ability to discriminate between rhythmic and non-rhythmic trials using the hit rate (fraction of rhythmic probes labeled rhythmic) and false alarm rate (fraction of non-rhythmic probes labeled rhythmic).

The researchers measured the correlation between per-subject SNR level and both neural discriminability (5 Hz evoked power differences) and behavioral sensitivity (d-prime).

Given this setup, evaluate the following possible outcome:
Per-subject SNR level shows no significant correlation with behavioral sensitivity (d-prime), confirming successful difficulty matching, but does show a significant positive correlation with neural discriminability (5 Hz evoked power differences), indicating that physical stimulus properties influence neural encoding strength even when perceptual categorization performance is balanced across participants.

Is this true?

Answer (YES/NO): NO